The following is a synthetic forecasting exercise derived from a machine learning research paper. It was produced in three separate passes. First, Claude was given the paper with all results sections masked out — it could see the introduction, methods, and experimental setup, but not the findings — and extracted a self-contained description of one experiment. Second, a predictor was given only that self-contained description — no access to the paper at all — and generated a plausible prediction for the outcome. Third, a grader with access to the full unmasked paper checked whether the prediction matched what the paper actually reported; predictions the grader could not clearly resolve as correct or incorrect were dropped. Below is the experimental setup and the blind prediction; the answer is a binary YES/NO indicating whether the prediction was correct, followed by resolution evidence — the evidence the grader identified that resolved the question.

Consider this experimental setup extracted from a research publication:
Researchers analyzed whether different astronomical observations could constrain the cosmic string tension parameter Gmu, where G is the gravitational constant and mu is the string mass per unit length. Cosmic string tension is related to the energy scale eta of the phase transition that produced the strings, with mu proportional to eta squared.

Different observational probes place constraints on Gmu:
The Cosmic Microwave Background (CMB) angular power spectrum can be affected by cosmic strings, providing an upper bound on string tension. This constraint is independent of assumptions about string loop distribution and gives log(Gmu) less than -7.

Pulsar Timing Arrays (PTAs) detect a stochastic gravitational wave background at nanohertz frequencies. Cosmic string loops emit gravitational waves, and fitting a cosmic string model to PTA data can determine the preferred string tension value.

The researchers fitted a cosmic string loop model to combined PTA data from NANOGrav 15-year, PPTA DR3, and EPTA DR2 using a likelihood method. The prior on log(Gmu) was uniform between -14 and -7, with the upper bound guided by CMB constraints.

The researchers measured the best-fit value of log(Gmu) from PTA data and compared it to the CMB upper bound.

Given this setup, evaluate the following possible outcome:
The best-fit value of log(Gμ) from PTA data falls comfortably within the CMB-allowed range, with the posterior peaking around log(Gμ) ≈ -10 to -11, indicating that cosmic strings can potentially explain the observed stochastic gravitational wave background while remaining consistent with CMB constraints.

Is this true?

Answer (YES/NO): NO